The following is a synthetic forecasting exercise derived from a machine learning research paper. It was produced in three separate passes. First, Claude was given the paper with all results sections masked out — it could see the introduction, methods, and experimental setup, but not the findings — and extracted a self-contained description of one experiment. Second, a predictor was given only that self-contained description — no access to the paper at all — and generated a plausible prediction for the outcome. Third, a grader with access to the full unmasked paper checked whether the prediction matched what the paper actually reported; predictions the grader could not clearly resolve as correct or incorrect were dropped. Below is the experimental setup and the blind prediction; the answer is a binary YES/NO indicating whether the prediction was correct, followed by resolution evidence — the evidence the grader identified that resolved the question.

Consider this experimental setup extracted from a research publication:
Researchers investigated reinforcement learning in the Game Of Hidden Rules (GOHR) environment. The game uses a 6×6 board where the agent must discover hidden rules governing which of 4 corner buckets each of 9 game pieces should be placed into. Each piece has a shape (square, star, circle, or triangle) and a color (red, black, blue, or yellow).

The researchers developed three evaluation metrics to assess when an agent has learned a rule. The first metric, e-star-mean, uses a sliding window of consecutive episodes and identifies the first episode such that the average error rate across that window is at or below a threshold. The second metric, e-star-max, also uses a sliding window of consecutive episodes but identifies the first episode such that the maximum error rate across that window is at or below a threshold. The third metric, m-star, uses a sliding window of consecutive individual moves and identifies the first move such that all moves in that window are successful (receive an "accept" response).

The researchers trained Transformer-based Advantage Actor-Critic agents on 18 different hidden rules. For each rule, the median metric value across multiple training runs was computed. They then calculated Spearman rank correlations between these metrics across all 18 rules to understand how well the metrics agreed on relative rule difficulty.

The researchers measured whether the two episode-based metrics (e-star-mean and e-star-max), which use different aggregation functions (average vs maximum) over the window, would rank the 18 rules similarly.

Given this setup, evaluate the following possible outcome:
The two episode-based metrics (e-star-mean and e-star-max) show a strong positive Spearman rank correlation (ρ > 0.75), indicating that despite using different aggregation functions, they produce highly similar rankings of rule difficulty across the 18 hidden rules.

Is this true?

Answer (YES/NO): YES